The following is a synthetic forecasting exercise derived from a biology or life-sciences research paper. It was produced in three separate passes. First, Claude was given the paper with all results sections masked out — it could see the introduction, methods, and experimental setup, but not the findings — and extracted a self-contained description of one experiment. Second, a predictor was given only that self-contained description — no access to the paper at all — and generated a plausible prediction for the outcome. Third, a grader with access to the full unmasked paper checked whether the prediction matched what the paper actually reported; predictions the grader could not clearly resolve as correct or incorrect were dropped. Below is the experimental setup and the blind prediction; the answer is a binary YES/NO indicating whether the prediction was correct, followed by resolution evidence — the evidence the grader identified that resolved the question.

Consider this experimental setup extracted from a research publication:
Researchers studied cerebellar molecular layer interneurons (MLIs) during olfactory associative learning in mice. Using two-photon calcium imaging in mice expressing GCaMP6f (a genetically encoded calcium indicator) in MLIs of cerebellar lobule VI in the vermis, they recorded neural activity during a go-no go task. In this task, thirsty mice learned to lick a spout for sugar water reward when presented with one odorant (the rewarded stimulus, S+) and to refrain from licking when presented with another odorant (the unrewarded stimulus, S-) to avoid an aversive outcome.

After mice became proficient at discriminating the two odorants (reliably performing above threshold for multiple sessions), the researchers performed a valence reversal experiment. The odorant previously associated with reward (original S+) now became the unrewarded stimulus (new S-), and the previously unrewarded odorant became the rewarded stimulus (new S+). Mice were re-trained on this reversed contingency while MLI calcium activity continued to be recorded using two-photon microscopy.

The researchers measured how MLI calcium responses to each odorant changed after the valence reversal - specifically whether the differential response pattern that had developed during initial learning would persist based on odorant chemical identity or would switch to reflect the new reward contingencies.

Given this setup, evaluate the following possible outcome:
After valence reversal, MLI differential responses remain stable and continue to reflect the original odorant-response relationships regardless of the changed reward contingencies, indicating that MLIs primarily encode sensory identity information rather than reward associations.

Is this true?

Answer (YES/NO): NO